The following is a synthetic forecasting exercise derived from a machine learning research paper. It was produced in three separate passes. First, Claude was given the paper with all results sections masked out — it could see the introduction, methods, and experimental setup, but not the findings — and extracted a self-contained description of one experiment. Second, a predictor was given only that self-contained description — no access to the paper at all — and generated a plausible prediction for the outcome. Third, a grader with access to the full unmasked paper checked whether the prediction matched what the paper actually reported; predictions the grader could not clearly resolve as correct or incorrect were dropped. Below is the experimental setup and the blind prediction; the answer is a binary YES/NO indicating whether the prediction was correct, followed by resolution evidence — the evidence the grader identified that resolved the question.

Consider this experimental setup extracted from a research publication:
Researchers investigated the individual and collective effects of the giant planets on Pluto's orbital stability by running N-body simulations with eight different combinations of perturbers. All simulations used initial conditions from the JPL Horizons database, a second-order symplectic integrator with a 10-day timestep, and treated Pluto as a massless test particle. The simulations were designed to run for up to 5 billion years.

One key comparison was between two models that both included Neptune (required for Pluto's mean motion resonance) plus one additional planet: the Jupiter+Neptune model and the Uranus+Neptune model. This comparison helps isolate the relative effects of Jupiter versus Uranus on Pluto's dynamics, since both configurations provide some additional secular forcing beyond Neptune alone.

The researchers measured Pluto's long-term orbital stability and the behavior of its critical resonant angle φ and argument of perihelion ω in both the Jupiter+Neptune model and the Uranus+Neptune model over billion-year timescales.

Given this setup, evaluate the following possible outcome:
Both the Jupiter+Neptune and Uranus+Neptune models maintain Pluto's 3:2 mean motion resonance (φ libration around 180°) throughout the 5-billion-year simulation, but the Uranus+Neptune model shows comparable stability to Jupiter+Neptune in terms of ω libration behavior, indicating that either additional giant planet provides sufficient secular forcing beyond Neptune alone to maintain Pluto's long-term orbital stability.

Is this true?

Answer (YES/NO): NO